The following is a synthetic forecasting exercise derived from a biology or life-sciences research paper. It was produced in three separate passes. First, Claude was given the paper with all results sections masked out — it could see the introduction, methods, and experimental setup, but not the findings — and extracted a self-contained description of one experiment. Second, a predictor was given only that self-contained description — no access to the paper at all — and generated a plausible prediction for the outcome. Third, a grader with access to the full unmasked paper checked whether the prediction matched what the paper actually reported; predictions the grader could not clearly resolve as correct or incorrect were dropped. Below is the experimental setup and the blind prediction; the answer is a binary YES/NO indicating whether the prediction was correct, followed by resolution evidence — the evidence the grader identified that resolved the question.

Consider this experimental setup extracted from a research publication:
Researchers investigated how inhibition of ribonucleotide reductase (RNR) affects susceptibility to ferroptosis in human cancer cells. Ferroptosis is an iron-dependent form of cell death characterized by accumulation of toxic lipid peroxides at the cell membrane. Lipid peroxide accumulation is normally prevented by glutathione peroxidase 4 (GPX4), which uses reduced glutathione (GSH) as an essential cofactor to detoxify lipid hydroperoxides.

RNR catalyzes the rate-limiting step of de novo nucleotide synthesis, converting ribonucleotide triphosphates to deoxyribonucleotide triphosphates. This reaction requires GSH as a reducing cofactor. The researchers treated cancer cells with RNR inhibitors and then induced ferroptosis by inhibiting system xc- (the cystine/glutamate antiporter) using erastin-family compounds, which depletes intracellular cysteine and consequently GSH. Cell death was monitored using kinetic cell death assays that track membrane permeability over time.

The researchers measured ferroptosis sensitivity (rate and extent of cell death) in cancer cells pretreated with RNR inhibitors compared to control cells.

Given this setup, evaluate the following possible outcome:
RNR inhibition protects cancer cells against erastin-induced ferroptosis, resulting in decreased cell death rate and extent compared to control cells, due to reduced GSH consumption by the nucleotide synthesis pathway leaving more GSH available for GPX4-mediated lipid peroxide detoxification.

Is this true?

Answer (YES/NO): YES